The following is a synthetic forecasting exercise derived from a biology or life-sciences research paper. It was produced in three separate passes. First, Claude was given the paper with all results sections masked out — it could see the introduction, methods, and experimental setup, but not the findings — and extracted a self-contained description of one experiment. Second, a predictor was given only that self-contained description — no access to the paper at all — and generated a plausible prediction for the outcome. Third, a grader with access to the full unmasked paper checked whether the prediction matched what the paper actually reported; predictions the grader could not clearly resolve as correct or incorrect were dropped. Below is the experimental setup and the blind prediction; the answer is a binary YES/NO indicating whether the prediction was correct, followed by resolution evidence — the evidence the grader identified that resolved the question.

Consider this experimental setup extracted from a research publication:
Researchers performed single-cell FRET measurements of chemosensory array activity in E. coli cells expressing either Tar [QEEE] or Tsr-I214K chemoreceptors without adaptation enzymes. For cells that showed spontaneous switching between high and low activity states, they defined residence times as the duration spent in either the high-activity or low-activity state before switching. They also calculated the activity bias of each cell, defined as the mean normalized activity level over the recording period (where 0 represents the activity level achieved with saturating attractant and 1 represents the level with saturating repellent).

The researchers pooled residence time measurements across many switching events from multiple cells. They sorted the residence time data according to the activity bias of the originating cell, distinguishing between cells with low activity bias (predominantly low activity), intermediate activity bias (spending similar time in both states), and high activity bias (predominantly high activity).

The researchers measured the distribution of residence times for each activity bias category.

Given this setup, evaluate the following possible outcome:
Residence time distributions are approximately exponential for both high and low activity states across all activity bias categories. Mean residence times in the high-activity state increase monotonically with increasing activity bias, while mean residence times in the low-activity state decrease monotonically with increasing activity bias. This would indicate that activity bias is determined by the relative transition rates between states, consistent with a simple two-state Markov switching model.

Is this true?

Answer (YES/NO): YES